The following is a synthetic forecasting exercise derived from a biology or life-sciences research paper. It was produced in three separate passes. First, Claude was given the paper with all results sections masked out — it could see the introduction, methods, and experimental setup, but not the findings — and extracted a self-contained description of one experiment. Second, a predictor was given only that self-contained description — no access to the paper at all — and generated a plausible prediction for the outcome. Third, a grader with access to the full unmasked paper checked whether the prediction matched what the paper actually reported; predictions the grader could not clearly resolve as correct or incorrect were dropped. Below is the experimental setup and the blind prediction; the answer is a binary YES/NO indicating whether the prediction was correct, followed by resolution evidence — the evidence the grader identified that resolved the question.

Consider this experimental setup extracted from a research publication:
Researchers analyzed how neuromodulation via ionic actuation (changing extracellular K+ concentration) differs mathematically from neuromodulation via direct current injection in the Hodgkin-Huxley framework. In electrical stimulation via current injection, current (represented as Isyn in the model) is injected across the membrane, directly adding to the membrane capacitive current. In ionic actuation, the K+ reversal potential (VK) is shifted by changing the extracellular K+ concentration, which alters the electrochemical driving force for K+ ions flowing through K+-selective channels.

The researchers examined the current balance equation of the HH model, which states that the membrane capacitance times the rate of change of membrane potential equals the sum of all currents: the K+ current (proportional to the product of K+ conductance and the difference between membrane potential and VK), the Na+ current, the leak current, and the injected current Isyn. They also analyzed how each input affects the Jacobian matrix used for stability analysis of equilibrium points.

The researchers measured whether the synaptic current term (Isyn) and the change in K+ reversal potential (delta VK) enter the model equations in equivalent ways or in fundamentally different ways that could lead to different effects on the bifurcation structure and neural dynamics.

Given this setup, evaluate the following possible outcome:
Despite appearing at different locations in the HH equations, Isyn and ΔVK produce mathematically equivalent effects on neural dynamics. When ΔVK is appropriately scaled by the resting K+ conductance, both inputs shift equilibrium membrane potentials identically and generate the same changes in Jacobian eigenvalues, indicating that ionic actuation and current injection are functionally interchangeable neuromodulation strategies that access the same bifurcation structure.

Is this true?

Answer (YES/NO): NO